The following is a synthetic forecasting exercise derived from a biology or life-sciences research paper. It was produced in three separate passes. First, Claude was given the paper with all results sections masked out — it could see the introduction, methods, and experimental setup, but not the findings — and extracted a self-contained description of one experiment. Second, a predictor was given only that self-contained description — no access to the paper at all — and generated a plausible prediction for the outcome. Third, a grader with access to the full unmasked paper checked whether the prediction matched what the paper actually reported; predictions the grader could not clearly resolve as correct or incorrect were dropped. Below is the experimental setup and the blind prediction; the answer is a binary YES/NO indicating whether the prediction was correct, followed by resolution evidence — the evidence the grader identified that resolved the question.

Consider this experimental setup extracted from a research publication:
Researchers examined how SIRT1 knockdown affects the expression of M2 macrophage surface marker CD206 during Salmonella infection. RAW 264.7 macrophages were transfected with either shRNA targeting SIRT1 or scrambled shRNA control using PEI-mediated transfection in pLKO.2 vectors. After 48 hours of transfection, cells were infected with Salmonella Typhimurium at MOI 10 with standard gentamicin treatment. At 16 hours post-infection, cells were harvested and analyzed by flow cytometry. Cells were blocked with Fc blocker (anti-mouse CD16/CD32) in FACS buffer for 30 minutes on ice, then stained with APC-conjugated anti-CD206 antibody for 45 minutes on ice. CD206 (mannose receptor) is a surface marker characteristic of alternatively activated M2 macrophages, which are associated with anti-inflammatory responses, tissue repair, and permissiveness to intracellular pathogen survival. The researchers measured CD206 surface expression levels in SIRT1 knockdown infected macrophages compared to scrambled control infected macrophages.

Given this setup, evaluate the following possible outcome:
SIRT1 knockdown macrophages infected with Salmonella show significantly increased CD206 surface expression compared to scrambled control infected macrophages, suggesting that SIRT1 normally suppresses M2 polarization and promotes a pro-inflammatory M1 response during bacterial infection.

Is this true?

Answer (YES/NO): NO